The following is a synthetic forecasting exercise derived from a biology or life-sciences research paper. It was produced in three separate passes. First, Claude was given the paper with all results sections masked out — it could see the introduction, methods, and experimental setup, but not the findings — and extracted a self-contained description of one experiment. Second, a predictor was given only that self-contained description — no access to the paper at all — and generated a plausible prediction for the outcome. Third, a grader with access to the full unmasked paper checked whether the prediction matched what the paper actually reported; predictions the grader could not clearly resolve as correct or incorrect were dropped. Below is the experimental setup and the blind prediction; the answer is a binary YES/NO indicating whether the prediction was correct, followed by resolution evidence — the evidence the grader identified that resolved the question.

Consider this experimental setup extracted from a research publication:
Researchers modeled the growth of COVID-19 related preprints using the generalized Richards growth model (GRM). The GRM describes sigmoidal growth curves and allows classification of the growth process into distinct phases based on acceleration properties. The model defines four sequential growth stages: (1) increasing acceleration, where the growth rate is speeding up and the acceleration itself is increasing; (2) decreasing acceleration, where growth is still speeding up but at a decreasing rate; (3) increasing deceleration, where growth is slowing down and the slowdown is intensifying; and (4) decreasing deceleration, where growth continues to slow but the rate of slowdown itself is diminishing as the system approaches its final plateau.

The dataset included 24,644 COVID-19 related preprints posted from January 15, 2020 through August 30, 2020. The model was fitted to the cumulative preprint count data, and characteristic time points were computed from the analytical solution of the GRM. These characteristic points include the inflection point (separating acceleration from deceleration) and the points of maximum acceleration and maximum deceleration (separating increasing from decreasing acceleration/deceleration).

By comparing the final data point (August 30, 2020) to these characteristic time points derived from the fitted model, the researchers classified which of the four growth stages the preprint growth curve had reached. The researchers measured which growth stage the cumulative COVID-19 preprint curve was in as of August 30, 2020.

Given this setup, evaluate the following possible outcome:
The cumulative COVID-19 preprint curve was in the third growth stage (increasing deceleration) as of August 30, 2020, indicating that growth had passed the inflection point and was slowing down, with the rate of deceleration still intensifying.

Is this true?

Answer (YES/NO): NO